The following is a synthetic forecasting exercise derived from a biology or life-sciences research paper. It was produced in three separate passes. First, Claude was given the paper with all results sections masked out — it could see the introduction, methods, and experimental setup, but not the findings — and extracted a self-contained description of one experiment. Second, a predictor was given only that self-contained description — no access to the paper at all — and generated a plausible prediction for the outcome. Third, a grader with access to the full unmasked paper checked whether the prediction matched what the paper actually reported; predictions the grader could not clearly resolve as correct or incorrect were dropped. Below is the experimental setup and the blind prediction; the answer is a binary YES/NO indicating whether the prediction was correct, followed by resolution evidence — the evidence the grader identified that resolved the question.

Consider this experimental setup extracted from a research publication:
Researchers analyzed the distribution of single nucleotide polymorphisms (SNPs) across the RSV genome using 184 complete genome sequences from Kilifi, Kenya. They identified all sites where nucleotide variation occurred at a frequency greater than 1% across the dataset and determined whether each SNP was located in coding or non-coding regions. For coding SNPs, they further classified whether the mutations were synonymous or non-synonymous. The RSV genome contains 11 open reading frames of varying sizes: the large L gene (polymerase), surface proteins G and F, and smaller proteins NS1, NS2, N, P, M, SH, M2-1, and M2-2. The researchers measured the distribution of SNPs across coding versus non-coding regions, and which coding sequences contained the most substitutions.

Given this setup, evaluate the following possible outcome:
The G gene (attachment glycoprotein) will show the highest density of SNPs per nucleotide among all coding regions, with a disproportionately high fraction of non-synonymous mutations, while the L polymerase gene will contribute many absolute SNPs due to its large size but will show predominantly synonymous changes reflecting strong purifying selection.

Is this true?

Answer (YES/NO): NO